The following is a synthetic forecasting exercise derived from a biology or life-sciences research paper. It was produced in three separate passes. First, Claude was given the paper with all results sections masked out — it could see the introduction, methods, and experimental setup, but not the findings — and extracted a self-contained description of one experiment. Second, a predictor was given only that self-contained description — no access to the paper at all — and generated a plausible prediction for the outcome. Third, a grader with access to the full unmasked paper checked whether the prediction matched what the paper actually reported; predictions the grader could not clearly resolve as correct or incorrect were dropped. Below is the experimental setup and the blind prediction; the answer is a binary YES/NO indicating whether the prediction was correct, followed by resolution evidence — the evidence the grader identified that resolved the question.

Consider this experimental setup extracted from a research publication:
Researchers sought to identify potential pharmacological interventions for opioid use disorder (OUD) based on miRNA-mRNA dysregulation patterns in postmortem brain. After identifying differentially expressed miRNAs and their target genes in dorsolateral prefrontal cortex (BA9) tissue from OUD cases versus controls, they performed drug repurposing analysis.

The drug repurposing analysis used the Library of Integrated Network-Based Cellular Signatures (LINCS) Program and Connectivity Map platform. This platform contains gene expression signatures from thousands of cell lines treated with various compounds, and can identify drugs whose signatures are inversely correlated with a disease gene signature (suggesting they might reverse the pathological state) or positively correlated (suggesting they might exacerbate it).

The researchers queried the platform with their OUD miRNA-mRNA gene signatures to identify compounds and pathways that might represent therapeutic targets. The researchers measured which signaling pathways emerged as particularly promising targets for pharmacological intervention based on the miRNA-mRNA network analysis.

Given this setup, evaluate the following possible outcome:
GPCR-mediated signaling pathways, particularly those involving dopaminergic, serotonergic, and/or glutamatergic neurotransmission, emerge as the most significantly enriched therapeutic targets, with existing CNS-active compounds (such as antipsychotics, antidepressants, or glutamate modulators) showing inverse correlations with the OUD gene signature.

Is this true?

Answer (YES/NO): NO